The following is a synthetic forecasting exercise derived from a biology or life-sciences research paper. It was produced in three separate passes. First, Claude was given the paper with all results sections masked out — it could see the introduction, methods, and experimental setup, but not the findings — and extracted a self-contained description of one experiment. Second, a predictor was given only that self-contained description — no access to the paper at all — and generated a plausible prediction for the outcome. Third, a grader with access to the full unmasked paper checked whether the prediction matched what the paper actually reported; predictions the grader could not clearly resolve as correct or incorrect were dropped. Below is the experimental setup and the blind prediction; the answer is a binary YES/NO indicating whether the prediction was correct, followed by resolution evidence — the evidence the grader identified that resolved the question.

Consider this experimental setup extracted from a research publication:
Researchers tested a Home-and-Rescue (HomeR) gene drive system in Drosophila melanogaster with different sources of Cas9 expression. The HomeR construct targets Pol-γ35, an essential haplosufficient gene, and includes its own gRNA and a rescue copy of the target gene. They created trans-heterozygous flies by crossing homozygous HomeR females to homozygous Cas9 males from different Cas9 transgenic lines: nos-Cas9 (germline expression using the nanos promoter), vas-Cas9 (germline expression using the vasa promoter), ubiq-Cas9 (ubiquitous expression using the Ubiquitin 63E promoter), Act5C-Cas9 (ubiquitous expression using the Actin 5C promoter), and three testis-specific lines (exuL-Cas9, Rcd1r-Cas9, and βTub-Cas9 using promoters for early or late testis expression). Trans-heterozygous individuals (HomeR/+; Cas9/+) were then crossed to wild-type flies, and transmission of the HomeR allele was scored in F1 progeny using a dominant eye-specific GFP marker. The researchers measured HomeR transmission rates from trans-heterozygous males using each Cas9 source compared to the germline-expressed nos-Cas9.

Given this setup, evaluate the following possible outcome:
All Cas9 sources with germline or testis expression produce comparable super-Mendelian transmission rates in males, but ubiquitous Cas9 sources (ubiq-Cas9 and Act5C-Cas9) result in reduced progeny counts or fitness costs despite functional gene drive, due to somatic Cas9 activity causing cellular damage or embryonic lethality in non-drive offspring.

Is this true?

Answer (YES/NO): NO